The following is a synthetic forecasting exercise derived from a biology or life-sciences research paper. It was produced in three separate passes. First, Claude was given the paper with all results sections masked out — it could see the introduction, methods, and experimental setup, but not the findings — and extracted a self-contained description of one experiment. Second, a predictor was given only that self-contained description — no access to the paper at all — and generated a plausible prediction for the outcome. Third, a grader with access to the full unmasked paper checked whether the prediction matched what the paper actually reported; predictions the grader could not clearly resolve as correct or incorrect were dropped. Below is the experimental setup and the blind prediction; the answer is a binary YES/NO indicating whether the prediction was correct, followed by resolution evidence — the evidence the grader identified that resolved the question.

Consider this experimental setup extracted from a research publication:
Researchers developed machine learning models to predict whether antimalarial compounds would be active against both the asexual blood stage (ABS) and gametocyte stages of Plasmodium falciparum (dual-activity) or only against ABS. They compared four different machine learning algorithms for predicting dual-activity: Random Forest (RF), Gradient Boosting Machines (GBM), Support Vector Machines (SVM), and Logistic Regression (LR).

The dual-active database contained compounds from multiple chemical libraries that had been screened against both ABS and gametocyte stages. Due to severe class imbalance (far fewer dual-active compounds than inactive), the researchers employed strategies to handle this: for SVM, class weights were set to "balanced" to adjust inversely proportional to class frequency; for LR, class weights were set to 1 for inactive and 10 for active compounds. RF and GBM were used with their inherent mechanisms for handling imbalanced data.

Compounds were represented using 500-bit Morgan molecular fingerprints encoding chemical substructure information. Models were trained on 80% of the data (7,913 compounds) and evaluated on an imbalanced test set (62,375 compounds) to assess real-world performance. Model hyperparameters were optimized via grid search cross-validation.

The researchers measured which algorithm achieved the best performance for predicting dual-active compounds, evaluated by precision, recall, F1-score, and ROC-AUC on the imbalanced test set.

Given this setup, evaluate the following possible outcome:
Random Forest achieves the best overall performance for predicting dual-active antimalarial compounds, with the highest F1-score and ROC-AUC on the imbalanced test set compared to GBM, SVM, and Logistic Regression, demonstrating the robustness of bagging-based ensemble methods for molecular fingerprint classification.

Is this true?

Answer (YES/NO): NO